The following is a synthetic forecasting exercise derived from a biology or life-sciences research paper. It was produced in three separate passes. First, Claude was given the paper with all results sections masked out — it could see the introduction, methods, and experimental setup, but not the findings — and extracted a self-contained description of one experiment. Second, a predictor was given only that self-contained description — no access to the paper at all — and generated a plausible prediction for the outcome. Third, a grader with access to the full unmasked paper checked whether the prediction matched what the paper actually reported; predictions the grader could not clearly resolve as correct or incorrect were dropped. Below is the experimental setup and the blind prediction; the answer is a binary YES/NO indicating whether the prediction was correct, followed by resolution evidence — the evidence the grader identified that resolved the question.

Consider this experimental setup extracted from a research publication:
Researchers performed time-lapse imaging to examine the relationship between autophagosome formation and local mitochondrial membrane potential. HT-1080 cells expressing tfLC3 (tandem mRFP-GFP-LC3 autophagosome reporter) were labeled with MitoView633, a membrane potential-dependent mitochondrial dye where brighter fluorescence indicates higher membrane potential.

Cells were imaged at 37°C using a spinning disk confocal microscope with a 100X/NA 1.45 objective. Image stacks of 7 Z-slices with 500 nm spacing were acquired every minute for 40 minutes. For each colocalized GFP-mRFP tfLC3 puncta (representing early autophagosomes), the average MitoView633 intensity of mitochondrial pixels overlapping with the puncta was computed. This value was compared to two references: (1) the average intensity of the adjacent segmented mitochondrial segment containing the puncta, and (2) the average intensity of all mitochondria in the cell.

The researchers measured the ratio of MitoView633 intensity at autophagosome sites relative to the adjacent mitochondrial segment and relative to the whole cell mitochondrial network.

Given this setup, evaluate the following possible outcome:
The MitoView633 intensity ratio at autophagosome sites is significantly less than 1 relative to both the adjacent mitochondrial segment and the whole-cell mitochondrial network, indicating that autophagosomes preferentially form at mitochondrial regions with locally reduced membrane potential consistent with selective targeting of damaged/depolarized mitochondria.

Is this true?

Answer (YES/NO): YES